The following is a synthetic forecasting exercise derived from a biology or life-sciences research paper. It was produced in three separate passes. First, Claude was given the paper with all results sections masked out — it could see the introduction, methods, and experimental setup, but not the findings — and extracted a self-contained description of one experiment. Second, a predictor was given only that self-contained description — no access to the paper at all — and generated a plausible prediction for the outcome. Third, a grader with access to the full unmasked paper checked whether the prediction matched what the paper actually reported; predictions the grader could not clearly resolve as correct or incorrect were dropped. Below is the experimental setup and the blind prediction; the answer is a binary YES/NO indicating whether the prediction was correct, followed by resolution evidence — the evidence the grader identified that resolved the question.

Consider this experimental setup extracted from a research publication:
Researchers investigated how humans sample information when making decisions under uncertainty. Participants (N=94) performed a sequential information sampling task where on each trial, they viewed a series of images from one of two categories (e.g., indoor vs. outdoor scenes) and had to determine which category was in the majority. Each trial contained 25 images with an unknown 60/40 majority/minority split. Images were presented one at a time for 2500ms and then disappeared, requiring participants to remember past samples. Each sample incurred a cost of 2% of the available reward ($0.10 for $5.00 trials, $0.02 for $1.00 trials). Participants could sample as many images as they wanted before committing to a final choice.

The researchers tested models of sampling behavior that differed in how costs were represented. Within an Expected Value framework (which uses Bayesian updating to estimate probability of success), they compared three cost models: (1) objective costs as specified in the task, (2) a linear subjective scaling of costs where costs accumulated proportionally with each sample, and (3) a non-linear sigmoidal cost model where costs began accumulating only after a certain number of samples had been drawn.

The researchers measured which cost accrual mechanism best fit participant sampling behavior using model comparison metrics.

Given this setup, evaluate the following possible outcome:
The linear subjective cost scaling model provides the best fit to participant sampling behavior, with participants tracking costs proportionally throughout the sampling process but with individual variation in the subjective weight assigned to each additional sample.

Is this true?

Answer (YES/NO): NO